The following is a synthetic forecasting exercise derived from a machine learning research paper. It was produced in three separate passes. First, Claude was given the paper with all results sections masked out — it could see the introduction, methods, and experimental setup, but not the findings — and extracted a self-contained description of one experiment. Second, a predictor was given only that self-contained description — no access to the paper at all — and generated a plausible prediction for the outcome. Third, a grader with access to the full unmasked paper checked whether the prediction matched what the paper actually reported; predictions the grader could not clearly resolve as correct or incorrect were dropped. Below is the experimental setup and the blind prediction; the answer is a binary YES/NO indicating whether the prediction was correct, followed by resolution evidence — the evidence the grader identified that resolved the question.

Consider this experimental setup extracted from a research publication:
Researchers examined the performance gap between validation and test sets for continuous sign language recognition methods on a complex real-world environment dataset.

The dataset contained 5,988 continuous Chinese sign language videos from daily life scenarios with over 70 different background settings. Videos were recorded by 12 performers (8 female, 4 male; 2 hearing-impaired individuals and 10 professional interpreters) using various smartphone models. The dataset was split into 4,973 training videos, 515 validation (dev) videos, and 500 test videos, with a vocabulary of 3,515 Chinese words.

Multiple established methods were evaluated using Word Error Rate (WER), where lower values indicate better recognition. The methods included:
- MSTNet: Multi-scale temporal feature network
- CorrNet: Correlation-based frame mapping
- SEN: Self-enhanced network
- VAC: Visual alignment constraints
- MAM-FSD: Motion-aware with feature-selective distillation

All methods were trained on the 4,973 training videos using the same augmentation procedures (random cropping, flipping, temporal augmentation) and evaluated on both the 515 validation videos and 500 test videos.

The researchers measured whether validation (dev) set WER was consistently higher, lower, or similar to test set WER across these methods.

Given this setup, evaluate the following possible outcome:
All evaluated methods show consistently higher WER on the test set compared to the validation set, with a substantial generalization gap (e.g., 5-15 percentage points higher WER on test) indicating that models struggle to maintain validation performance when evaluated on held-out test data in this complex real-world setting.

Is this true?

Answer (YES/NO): NO